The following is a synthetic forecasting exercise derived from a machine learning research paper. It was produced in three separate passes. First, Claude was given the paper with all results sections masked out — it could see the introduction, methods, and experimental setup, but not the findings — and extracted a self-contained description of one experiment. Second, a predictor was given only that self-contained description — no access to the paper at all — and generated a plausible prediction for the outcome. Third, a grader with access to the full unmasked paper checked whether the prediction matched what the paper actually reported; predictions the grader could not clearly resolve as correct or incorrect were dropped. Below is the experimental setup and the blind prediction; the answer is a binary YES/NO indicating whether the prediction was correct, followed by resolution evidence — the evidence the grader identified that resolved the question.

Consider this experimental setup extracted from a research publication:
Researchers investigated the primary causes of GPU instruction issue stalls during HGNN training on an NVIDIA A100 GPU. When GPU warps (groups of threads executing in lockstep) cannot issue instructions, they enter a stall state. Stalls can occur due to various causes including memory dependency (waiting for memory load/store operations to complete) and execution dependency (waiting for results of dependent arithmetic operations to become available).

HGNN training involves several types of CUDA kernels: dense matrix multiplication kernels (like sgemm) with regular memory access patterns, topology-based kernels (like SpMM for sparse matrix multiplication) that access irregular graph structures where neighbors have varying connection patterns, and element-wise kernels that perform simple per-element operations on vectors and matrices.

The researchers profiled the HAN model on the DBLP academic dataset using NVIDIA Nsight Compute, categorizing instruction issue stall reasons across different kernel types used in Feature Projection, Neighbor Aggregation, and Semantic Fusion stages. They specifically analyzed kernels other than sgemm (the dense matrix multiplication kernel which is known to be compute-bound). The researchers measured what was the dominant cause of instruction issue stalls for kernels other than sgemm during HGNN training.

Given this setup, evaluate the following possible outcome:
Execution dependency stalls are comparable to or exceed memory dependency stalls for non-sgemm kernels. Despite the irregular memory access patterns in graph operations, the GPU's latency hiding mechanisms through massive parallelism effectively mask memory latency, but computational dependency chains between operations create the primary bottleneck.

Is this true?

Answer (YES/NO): NO